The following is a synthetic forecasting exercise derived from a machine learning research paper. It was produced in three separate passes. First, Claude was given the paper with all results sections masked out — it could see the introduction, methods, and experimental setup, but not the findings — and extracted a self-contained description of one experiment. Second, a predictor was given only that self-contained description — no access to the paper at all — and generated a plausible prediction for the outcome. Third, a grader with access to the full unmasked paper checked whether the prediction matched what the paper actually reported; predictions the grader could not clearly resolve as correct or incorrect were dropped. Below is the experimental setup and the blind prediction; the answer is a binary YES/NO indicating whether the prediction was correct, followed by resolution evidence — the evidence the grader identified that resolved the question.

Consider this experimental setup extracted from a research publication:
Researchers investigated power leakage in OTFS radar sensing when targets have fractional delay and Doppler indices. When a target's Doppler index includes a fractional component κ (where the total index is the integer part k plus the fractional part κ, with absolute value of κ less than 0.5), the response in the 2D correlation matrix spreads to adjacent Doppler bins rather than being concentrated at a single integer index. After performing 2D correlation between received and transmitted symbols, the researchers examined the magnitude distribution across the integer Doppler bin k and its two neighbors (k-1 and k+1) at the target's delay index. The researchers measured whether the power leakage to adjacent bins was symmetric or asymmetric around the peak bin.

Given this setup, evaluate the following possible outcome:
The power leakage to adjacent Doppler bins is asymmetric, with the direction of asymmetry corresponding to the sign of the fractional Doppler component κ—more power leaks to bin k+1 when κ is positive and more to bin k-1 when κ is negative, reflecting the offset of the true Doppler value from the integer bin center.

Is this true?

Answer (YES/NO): YES